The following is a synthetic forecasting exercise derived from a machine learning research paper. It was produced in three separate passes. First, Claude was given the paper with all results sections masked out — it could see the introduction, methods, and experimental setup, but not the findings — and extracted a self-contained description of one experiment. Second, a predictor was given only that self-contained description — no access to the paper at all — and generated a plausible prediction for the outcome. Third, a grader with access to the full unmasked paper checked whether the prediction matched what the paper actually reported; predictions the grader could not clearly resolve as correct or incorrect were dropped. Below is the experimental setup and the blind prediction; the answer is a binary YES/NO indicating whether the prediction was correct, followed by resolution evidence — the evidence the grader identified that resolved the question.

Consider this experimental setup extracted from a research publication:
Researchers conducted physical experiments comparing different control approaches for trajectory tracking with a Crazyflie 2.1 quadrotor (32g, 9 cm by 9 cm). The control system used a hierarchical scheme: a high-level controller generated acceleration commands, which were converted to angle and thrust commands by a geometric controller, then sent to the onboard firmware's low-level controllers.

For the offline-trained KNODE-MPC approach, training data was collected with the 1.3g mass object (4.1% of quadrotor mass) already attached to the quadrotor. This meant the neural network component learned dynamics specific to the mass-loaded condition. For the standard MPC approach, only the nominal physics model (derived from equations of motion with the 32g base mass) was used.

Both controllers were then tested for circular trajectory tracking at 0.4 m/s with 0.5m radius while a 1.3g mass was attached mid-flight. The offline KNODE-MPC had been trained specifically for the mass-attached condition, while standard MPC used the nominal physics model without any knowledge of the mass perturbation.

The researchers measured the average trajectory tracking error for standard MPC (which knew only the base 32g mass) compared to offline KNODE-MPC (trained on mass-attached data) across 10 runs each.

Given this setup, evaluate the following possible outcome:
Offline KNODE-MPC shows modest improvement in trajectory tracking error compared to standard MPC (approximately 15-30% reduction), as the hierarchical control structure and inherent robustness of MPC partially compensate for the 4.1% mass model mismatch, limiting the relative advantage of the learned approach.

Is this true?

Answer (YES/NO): NO